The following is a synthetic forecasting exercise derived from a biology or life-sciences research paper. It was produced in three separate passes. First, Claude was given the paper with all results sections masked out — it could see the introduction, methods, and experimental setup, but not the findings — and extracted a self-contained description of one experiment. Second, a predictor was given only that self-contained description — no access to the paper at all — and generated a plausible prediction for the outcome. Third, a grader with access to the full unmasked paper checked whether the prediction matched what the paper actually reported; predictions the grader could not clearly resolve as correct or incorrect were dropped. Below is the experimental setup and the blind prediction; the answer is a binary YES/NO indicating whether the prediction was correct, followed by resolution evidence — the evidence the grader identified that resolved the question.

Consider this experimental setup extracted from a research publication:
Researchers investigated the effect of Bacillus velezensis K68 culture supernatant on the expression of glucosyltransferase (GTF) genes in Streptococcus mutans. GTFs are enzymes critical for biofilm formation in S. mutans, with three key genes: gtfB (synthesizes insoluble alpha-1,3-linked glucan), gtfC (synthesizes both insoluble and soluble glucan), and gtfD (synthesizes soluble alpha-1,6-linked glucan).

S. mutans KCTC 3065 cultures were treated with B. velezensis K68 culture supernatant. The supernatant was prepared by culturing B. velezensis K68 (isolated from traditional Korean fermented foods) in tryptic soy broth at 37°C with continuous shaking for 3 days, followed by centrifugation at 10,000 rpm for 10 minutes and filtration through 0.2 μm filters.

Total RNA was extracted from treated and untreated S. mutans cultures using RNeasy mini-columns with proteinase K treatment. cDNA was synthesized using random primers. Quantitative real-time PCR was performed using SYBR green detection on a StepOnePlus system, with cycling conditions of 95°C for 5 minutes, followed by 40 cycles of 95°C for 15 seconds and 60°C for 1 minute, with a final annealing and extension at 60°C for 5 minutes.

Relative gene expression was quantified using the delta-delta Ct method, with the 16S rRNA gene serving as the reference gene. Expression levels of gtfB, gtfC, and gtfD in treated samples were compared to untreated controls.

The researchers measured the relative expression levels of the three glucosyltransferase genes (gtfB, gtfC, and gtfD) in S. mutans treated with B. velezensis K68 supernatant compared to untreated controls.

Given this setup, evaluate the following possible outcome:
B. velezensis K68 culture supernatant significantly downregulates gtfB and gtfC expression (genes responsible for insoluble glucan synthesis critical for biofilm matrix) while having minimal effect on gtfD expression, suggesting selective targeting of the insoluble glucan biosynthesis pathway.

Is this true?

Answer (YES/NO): NO